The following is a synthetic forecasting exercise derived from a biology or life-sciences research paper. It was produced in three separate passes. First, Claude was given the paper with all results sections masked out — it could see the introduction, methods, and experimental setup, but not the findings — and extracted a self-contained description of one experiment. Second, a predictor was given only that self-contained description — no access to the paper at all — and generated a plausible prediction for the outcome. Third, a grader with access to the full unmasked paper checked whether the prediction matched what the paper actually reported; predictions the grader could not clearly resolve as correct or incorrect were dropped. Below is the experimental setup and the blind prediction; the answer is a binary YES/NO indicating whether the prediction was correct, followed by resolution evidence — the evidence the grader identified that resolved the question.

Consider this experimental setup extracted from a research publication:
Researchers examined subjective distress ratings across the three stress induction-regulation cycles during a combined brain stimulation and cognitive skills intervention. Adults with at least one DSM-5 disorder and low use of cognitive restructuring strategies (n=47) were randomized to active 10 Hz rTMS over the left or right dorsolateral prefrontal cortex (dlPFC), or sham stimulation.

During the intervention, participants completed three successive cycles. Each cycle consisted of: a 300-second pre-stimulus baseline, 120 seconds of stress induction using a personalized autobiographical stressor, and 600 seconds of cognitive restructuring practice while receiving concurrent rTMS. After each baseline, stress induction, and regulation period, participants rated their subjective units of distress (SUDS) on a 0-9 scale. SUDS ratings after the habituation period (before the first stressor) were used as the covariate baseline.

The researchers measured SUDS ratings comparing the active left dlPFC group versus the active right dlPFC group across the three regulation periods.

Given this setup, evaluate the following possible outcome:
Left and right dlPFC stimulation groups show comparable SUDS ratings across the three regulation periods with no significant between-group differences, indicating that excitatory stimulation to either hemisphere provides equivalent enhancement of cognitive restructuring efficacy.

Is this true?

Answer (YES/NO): NO